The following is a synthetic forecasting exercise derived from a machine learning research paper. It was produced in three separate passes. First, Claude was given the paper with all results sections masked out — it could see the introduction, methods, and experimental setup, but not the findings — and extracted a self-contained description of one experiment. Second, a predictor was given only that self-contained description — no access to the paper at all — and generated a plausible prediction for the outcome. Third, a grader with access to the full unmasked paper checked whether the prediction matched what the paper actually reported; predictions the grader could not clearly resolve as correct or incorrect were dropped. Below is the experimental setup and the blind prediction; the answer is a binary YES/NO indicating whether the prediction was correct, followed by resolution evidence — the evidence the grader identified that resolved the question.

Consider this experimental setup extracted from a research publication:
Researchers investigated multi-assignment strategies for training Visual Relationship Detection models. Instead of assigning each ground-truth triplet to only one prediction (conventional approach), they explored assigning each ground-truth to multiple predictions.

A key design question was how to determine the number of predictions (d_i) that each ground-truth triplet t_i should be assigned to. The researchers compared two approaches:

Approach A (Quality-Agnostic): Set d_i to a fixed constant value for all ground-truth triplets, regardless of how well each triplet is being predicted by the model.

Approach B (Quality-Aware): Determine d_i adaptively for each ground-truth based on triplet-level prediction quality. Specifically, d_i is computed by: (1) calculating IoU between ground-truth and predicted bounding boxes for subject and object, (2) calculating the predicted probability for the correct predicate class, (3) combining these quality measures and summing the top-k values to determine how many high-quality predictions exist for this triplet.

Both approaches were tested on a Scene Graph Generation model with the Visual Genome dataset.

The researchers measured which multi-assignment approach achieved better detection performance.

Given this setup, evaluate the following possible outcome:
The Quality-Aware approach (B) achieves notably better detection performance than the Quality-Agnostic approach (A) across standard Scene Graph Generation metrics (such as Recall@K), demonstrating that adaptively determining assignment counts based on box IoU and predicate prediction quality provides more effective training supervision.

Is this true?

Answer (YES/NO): YES